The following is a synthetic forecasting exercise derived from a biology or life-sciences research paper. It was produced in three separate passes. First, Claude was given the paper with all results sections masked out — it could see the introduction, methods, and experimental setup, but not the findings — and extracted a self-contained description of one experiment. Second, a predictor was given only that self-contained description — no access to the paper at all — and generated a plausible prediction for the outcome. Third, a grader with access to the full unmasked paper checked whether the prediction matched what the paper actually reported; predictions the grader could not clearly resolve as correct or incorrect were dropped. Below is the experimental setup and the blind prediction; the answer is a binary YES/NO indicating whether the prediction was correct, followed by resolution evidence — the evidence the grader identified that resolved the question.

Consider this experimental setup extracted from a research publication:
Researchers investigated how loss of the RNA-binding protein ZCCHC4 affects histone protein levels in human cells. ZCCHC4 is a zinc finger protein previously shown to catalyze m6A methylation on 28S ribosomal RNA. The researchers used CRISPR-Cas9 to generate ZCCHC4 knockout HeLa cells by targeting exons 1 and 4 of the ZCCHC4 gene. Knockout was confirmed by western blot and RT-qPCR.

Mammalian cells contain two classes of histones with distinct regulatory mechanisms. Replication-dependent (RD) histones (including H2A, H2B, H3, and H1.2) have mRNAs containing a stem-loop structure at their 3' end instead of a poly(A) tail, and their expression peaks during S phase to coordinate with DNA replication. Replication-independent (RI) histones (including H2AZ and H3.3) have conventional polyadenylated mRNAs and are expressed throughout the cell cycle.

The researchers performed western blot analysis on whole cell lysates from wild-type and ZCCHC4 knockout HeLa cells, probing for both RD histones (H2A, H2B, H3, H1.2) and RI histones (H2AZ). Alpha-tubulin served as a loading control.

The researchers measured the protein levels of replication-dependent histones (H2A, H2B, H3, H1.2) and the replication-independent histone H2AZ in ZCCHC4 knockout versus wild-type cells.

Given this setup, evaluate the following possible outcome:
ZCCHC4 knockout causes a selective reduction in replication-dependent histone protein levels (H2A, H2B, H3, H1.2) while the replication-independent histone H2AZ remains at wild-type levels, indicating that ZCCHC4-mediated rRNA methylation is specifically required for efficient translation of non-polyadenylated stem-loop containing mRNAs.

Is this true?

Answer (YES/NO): NO